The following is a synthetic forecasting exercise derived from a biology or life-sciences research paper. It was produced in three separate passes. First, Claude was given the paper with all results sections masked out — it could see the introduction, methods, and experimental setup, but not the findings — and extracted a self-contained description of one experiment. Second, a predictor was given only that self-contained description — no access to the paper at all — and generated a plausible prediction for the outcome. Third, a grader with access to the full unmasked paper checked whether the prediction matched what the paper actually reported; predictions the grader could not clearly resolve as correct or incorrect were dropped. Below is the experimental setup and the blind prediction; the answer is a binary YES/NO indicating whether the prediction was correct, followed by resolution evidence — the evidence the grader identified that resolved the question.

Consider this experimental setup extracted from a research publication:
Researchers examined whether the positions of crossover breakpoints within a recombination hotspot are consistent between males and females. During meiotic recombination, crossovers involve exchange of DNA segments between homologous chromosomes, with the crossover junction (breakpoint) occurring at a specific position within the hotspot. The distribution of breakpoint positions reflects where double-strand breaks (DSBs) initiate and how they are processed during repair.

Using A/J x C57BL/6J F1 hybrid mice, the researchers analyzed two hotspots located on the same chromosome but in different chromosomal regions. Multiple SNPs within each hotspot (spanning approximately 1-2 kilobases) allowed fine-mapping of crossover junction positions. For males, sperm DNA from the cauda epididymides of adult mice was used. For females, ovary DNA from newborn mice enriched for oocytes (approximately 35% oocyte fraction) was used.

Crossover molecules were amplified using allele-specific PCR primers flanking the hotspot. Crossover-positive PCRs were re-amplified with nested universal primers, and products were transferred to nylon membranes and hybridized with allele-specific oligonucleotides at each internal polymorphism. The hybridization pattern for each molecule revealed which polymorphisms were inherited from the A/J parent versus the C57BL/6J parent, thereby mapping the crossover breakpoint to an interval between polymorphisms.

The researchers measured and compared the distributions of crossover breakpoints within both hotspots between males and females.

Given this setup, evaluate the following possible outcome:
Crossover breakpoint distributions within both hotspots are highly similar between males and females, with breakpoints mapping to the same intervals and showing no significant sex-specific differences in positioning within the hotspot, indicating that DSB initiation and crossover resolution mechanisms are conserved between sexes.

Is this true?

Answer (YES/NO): NO